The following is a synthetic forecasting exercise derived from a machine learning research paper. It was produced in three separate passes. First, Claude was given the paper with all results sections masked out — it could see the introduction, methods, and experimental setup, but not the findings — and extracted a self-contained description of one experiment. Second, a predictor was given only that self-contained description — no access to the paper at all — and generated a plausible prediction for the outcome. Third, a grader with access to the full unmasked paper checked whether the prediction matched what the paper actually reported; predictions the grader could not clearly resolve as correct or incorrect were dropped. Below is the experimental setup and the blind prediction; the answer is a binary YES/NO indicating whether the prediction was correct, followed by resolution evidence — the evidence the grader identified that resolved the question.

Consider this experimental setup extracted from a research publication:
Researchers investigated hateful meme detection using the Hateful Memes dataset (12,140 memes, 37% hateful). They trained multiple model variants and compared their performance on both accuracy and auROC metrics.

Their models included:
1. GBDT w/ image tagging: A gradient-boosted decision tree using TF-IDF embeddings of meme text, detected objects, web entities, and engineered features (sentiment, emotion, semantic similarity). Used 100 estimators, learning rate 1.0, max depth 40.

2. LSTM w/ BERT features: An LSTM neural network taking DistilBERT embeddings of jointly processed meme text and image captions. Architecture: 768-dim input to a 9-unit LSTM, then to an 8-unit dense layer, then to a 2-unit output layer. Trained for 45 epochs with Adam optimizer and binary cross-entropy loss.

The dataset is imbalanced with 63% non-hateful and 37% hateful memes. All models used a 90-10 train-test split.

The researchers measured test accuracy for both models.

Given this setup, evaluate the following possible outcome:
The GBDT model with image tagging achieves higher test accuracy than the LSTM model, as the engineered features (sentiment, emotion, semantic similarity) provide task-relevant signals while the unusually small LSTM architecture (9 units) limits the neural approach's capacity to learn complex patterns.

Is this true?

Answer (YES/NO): YES